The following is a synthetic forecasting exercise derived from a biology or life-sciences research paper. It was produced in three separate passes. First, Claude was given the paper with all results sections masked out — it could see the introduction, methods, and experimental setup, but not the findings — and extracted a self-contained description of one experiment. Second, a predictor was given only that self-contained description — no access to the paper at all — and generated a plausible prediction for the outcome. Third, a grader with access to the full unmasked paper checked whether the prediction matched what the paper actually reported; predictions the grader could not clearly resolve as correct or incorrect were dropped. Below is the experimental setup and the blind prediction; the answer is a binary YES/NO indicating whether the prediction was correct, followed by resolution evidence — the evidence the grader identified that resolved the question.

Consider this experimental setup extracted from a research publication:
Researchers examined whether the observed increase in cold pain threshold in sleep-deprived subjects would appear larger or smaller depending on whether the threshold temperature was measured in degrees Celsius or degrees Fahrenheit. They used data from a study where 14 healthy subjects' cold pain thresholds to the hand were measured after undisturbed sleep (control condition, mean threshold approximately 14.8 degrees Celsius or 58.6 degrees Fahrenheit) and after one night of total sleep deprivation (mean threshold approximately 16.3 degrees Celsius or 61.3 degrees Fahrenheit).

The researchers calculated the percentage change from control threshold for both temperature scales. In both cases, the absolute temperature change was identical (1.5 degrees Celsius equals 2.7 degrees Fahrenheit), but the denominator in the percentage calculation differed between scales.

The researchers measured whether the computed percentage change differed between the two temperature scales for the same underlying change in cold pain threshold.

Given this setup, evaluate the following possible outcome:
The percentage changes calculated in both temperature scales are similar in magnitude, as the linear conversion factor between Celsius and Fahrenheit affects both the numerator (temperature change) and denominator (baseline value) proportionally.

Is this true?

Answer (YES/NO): NO